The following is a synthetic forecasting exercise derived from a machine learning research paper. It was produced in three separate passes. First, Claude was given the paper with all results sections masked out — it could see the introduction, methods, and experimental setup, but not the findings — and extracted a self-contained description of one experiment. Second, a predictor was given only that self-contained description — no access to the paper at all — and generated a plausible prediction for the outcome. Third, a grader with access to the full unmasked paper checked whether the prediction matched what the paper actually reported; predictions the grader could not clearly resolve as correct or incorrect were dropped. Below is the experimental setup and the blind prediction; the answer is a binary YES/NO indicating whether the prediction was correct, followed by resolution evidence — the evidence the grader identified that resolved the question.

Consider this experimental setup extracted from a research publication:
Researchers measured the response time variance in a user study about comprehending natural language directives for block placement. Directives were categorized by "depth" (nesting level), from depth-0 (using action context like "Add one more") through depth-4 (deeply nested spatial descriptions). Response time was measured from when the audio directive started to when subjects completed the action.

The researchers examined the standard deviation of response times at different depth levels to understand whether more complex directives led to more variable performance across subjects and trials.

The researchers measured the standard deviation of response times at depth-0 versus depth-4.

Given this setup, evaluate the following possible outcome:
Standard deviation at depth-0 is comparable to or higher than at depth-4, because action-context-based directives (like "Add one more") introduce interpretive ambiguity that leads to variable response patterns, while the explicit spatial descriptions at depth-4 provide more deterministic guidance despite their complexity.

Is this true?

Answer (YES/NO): NO